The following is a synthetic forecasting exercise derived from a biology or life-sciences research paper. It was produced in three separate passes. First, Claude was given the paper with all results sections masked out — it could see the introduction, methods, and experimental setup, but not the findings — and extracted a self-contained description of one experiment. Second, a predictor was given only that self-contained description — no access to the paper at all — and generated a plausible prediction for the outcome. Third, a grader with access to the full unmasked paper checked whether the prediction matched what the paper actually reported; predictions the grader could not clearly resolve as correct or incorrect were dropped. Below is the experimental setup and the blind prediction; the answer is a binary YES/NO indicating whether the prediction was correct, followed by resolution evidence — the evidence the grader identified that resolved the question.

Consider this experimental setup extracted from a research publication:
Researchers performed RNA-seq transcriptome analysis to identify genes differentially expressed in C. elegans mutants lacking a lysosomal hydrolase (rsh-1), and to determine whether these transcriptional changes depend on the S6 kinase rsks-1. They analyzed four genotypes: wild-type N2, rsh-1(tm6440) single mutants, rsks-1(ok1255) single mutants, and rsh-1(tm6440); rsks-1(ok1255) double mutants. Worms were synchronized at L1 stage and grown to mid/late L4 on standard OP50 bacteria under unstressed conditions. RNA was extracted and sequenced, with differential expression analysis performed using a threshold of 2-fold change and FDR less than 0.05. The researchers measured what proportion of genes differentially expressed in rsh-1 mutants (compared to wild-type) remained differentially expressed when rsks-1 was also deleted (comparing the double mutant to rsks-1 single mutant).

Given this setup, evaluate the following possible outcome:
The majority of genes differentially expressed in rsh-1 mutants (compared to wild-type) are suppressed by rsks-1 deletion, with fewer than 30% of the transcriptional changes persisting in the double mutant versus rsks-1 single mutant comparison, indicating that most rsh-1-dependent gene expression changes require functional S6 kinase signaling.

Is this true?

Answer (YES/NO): YES